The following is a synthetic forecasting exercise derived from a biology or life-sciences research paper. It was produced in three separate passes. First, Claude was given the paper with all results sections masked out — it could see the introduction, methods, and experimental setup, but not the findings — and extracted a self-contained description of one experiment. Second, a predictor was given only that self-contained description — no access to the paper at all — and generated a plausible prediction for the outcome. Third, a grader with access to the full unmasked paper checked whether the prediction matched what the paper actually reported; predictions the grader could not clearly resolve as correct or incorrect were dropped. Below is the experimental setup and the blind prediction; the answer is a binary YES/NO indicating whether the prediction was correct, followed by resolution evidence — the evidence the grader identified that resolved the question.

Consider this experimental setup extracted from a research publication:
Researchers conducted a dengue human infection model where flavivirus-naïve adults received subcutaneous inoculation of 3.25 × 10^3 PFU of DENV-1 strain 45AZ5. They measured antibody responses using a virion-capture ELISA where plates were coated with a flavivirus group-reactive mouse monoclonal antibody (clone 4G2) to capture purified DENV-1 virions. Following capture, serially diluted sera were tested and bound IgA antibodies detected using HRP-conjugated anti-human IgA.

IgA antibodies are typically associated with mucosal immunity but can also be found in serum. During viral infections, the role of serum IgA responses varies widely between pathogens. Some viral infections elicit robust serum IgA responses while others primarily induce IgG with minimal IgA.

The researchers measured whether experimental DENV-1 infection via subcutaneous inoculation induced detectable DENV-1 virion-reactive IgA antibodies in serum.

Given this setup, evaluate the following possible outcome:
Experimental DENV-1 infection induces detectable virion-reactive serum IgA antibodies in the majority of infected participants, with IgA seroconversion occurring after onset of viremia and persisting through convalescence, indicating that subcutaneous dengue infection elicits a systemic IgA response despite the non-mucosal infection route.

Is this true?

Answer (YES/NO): NO